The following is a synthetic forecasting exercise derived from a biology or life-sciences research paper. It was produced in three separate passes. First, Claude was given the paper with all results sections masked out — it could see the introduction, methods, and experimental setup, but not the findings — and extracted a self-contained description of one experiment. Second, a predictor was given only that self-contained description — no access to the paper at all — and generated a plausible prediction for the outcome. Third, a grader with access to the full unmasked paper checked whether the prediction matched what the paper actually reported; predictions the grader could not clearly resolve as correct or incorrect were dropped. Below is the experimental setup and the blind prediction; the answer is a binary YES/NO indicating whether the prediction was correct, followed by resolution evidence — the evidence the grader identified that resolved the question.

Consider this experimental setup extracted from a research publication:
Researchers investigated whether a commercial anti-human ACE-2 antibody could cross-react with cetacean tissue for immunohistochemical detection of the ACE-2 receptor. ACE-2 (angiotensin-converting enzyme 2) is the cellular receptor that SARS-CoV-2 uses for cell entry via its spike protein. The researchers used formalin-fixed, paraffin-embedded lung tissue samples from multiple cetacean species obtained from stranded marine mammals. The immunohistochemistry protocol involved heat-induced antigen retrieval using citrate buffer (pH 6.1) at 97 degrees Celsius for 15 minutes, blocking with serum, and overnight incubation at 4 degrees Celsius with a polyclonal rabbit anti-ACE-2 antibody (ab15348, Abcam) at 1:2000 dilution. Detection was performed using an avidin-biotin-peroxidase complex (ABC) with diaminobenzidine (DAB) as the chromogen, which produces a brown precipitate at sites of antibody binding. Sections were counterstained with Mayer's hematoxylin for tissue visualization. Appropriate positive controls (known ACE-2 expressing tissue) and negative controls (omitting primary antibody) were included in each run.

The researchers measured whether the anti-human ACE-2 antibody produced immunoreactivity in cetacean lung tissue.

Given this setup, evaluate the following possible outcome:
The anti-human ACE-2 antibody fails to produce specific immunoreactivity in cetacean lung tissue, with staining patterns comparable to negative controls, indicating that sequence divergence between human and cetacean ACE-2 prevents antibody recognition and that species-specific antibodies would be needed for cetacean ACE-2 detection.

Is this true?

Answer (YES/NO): NO